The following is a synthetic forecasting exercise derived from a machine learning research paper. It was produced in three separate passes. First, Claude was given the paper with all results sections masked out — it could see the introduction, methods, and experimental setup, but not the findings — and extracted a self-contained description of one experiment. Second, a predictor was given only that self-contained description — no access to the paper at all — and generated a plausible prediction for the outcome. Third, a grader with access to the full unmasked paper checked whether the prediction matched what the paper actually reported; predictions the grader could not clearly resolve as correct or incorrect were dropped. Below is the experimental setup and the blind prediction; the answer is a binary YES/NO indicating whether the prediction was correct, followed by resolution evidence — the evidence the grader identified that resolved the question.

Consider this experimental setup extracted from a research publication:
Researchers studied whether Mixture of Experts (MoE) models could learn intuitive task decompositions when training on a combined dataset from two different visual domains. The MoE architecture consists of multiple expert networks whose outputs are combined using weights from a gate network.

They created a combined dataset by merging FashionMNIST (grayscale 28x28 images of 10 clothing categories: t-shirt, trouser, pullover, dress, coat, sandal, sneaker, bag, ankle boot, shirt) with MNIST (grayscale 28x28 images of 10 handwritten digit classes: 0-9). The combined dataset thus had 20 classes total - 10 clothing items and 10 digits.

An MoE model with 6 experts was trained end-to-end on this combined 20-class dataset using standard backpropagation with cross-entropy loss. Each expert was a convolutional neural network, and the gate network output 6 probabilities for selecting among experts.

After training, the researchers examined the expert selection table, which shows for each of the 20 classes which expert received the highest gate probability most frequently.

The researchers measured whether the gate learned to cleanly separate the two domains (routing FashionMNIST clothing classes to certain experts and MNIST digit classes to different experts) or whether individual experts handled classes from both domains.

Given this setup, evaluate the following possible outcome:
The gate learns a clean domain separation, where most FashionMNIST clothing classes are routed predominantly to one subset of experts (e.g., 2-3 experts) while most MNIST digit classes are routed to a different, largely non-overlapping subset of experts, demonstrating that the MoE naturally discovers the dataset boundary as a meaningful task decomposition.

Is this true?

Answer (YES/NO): NO